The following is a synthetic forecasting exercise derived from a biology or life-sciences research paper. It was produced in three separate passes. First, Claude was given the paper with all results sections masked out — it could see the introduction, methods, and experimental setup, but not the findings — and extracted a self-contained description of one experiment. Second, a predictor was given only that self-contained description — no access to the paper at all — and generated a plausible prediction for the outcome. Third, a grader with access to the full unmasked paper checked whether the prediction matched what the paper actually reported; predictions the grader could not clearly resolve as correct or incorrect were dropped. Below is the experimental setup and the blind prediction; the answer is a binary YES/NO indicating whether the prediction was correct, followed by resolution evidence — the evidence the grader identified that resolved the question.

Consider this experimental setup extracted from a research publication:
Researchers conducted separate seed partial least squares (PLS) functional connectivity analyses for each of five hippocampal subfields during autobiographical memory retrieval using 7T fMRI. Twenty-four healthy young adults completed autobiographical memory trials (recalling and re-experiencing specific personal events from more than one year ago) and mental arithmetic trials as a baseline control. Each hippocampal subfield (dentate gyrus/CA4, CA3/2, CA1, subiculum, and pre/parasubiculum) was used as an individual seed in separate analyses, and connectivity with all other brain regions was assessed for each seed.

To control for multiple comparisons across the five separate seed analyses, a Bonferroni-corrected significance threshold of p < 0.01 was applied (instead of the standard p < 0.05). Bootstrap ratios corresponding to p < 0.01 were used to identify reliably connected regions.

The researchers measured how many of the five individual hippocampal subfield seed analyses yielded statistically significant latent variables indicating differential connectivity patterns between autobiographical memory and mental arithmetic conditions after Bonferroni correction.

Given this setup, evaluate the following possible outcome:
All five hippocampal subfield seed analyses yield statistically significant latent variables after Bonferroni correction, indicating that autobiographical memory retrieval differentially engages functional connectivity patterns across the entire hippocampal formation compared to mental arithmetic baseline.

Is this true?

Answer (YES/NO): NO